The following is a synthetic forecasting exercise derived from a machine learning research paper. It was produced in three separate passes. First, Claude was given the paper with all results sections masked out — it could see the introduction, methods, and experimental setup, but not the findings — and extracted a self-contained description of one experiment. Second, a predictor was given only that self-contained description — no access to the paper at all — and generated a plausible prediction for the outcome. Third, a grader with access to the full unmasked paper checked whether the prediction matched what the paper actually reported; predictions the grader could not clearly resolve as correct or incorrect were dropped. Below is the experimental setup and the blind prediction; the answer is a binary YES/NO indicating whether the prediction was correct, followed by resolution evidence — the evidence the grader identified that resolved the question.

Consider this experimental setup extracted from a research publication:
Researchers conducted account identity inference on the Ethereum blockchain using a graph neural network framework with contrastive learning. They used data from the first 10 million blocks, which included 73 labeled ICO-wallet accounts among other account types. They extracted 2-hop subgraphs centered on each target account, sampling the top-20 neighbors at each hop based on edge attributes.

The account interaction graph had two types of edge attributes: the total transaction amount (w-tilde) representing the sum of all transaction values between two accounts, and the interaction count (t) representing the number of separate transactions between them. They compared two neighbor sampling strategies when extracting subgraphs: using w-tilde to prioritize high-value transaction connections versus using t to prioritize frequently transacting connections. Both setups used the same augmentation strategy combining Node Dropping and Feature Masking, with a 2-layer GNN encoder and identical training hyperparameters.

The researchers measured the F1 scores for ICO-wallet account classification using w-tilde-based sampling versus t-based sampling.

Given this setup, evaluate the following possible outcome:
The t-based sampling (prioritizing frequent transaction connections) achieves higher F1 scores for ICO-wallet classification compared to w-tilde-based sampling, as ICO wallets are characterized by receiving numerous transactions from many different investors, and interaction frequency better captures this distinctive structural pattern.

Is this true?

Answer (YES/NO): NO